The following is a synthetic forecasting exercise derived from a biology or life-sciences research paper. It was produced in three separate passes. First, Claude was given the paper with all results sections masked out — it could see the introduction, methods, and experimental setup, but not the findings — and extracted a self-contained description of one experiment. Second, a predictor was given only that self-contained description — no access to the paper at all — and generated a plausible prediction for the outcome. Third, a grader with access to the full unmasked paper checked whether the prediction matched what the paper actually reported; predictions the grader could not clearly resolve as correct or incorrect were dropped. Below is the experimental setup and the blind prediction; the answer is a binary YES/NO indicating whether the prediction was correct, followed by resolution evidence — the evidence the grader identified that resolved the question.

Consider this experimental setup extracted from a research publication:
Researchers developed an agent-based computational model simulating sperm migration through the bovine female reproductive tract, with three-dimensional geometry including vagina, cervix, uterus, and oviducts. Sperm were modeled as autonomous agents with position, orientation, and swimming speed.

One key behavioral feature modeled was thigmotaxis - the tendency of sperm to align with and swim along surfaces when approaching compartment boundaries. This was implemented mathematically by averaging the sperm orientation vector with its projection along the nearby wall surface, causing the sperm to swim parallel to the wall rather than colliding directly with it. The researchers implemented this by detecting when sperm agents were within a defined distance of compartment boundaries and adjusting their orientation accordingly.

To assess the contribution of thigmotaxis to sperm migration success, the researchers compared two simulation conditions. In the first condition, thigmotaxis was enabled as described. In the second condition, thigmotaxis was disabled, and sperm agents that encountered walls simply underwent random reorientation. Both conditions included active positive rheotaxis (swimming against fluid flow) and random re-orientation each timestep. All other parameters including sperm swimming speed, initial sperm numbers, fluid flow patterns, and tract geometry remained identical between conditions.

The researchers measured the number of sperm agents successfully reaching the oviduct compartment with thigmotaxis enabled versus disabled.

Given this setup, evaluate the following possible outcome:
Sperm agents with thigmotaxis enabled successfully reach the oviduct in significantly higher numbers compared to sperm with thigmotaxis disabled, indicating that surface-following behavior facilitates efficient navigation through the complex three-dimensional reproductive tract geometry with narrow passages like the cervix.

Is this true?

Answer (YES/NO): YES